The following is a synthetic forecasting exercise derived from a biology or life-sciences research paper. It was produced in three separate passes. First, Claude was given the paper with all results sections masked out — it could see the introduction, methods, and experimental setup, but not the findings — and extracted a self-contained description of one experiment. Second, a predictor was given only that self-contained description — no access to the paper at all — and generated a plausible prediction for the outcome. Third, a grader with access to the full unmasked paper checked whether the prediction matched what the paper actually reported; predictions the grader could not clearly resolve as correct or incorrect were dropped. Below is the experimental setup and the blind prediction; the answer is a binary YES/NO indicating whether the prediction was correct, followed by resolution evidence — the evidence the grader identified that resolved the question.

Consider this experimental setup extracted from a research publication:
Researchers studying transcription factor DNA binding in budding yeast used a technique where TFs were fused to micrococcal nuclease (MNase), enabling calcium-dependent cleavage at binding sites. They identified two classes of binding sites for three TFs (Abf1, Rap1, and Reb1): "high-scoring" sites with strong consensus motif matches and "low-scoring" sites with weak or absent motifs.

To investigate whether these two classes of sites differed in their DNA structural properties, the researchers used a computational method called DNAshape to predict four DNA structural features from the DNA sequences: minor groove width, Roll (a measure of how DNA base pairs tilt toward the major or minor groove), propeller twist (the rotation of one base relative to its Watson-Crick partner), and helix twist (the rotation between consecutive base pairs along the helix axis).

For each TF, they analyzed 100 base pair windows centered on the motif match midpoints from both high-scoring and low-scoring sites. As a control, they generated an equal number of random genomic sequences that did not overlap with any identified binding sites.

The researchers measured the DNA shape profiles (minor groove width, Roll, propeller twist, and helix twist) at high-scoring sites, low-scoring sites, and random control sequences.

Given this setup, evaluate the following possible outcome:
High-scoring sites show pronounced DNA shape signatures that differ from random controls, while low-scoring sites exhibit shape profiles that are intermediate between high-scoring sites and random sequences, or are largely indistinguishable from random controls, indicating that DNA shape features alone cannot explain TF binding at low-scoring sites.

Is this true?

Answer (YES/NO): NO